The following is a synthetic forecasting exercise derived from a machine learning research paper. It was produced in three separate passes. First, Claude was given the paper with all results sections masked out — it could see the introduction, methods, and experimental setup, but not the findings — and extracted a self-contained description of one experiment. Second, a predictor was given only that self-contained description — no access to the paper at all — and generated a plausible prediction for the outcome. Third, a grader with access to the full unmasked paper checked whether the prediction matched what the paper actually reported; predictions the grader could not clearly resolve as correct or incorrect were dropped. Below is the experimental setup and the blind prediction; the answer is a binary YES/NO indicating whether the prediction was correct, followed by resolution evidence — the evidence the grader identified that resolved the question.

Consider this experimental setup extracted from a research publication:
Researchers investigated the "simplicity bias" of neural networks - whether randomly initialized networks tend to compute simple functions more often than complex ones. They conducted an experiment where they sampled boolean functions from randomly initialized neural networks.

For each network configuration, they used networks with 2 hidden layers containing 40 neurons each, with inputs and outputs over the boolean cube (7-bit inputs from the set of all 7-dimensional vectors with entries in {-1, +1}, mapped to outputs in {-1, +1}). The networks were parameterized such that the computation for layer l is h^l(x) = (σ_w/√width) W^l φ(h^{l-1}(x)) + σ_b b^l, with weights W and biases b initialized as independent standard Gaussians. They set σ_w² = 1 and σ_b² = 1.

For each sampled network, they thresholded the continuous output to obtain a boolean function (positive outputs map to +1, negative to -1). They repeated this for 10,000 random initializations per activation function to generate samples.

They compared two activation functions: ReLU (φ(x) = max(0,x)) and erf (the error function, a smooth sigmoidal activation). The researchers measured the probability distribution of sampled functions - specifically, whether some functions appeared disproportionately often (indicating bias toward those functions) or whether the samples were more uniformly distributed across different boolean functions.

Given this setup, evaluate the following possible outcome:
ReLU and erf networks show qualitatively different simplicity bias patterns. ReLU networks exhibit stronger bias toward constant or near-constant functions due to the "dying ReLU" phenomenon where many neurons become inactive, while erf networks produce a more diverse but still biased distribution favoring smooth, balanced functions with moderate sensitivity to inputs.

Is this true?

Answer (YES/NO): NO